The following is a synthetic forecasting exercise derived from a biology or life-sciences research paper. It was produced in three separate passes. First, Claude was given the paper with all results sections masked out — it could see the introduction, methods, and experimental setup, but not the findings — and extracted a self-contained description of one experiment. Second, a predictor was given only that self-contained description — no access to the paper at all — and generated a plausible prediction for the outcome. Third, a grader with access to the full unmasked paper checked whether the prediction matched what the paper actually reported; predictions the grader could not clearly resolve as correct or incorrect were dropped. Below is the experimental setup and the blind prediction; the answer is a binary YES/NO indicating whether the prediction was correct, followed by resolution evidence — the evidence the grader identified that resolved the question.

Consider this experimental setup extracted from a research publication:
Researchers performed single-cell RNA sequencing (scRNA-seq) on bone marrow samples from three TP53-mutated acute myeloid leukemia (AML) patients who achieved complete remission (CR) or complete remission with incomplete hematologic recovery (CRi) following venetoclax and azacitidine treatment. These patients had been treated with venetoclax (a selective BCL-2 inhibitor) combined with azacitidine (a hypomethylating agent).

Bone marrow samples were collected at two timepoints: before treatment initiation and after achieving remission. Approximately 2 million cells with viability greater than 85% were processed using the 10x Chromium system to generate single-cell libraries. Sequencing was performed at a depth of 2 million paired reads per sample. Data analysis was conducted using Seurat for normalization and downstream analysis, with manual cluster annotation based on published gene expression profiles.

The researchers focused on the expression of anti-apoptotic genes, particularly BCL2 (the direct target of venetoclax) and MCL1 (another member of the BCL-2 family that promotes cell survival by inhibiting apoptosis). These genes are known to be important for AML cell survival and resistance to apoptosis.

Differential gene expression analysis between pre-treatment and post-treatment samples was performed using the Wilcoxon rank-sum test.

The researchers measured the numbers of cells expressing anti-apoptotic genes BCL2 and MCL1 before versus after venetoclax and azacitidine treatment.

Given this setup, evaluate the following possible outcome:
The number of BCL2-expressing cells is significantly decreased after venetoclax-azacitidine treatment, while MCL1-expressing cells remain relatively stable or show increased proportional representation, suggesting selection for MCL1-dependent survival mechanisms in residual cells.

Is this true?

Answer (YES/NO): NO